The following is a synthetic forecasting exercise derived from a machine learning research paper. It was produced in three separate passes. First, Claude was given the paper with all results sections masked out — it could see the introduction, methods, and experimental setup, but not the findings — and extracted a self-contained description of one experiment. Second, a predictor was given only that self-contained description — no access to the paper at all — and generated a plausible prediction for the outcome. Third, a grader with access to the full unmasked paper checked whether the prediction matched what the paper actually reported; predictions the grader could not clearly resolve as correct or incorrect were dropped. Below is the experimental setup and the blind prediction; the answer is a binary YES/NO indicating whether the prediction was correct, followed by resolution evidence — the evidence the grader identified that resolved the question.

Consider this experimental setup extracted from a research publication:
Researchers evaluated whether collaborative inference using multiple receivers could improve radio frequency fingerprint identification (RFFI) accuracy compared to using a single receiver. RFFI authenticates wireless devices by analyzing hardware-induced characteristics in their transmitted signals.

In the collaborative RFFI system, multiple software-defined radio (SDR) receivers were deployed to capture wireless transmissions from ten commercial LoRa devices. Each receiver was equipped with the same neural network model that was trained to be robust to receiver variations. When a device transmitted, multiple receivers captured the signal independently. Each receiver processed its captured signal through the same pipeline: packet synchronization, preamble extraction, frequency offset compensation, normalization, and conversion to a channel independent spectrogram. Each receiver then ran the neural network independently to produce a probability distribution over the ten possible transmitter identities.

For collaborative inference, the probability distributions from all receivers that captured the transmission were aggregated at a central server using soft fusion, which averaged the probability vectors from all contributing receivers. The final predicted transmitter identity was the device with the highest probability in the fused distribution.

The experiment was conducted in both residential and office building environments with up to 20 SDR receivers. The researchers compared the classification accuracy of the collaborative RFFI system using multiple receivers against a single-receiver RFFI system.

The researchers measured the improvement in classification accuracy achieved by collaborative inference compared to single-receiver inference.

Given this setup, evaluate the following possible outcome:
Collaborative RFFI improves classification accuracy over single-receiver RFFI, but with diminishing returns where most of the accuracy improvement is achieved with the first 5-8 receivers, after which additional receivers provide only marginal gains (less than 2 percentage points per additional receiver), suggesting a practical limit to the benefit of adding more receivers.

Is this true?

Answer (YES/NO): NO